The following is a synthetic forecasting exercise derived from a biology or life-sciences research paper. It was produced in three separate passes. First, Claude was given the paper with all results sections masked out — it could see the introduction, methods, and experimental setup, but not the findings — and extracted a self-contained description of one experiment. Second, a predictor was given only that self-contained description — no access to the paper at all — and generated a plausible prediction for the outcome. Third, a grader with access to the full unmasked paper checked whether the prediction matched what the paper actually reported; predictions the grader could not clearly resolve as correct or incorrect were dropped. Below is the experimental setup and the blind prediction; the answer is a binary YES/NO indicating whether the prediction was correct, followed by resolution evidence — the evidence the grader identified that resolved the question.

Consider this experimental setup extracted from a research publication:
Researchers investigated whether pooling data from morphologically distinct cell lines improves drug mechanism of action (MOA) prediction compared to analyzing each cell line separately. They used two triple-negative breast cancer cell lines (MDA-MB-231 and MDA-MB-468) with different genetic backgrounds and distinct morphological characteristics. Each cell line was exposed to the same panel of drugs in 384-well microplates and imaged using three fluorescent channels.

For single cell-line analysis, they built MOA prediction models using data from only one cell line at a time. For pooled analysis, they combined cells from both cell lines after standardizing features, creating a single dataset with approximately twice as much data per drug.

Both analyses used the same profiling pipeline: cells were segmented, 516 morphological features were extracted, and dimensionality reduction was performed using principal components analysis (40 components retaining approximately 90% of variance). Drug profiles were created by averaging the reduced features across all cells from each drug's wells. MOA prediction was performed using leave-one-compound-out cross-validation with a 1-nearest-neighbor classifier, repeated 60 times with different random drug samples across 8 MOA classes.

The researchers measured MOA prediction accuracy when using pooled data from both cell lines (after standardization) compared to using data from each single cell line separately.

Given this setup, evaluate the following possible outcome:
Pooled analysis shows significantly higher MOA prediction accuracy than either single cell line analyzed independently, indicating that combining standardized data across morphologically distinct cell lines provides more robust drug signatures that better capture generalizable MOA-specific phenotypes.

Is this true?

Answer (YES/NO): NO